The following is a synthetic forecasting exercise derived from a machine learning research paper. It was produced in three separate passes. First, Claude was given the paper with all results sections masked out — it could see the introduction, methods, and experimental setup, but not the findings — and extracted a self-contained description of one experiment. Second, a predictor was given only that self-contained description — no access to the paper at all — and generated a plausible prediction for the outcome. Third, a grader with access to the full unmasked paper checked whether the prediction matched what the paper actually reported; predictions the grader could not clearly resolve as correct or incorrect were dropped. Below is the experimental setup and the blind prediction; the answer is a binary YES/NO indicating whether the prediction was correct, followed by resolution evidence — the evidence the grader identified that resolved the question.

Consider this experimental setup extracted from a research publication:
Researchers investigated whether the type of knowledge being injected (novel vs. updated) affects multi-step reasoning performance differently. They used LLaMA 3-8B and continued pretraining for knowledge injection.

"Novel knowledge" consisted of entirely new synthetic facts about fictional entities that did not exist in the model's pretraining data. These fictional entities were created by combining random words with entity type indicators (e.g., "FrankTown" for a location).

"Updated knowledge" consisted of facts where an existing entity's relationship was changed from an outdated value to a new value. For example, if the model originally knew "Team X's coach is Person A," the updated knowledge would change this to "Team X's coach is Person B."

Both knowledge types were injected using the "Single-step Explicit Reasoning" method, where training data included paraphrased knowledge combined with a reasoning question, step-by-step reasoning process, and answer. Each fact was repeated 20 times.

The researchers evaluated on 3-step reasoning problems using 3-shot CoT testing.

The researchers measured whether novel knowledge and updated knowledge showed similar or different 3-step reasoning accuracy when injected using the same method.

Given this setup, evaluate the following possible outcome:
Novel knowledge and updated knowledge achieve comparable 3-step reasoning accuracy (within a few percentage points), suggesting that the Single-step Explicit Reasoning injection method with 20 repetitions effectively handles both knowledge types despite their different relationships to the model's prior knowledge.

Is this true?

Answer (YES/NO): NO